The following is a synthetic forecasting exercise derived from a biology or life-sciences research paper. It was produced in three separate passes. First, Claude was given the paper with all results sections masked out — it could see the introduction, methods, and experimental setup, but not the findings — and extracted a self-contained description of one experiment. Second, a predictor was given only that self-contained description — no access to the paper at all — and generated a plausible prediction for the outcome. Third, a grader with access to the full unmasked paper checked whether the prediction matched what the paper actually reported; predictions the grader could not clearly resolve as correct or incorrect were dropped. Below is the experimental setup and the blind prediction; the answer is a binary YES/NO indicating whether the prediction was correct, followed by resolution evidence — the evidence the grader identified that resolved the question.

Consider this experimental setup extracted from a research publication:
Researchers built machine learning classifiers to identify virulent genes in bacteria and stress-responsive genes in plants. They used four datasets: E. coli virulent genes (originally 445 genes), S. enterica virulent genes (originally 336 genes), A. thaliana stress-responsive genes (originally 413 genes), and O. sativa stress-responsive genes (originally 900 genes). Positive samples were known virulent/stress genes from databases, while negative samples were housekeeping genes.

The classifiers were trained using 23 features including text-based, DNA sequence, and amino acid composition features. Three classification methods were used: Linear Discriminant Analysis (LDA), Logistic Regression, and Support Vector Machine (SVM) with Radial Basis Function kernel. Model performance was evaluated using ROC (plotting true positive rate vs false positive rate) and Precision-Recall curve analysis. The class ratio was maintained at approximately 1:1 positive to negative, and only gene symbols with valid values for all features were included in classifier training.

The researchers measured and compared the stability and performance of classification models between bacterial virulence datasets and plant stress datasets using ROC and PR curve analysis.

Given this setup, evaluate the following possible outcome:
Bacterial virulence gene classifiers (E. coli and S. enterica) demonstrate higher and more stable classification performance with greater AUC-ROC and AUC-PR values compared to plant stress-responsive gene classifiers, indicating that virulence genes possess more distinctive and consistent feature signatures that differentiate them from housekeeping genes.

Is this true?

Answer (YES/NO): YES